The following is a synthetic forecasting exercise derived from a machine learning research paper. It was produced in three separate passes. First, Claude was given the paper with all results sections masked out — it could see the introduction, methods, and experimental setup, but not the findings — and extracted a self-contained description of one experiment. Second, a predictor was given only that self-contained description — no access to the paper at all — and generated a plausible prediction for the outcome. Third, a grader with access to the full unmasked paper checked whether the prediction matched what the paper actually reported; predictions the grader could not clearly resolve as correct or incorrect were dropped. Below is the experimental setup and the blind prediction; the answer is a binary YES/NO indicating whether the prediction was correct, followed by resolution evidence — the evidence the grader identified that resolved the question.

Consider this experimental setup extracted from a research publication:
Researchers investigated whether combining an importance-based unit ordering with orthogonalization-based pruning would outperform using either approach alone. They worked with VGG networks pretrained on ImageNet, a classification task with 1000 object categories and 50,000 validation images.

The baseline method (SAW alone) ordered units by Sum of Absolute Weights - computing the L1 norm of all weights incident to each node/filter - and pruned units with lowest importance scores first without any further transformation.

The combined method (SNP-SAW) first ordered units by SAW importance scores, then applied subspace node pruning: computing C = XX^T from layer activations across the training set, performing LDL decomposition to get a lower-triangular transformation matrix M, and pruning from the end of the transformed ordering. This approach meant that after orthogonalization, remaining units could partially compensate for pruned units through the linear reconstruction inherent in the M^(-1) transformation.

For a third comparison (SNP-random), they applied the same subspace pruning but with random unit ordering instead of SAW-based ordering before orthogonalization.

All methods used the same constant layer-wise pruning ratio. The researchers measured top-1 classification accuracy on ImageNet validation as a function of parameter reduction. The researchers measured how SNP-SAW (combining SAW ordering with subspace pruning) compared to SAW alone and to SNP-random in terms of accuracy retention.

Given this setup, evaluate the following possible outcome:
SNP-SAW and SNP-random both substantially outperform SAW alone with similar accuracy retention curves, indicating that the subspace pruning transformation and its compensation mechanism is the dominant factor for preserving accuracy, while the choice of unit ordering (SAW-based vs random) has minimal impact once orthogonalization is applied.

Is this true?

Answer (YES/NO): NO